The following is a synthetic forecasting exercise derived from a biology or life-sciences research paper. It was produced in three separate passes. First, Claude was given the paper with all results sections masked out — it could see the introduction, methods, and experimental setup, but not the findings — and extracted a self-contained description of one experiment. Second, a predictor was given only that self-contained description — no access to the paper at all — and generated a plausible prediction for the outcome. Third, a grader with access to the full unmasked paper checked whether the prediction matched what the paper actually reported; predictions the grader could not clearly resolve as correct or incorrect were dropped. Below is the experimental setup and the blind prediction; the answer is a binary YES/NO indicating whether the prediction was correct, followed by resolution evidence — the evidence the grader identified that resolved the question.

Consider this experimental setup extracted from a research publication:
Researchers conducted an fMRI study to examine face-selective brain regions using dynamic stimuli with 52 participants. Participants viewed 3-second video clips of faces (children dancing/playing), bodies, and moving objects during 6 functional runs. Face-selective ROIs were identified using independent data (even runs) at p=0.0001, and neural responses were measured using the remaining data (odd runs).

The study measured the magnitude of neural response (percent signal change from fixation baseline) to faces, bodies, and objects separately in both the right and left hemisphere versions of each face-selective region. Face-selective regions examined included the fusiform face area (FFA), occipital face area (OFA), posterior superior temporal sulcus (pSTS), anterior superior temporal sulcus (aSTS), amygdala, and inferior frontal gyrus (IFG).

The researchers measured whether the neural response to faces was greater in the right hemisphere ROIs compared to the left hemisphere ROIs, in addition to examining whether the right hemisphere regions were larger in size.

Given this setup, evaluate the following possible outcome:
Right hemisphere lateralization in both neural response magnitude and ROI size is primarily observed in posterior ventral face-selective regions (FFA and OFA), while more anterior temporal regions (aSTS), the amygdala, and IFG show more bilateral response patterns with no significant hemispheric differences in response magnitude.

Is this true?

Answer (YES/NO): NO